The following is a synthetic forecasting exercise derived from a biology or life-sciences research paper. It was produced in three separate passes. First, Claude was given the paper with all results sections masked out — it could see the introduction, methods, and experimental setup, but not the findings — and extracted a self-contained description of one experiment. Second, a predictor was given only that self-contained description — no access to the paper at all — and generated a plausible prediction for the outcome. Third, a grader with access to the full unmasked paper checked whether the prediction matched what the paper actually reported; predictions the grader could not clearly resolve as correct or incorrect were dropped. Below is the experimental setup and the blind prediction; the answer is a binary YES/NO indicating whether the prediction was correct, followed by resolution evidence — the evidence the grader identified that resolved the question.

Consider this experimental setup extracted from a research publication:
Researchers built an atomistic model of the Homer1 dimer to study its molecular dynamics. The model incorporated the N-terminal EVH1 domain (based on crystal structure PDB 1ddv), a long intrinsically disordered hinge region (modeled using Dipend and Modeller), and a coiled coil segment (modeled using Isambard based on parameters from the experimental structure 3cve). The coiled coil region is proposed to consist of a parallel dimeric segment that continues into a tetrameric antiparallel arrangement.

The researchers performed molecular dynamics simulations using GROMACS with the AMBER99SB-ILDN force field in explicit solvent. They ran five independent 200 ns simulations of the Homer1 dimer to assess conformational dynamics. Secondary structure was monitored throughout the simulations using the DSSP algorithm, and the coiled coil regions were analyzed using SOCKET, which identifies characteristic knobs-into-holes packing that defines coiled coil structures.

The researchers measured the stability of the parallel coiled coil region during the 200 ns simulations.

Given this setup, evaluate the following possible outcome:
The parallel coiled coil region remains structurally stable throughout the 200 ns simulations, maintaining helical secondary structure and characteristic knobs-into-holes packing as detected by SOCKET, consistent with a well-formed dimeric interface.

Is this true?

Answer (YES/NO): NO